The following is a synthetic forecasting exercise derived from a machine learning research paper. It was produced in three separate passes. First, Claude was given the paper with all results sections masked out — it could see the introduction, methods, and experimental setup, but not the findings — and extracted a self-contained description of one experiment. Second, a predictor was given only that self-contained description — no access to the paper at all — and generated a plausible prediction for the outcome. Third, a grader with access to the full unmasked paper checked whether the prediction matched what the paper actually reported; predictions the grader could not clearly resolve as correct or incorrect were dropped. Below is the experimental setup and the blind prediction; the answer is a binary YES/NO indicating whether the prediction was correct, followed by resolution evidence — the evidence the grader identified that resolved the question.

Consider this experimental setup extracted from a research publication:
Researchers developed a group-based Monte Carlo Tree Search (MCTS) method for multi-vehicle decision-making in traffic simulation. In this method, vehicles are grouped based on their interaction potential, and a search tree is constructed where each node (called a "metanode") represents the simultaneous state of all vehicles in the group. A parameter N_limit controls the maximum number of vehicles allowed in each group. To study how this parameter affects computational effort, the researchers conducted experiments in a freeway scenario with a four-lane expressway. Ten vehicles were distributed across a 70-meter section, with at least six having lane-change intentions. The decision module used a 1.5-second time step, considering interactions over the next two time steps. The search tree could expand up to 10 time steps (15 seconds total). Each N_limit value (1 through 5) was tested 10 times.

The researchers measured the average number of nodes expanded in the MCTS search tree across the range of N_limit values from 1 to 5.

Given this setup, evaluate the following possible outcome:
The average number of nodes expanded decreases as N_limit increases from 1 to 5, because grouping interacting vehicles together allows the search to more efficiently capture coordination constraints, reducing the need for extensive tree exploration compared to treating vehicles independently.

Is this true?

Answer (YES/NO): NO